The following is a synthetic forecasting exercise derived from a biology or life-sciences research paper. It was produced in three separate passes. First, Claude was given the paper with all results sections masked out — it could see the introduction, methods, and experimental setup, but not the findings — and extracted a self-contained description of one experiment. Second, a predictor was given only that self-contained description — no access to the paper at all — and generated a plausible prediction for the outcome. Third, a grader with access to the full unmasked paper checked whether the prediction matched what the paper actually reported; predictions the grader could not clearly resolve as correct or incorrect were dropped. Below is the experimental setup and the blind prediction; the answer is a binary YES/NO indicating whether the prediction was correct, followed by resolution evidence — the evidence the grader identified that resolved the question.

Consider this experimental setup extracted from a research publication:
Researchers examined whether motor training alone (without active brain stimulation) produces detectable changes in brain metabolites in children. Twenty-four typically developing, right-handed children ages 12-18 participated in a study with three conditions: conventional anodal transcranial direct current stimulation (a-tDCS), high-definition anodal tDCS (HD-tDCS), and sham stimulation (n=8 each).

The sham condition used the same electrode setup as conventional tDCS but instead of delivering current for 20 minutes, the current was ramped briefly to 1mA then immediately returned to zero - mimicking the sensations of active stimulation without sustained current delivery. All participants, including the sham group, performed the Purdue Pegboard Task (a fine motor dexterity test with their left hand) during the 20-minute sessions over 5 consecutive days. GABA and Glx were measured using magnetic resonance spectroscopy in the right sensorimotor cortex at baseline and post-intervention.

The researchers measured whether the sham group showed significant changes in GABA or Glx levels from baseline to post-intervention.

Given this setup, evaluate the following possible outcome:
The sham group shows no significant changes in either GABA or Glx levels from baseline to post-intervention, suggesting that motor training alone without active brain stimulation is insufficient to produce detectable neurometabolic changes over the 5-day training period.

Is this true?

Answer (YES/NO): YES